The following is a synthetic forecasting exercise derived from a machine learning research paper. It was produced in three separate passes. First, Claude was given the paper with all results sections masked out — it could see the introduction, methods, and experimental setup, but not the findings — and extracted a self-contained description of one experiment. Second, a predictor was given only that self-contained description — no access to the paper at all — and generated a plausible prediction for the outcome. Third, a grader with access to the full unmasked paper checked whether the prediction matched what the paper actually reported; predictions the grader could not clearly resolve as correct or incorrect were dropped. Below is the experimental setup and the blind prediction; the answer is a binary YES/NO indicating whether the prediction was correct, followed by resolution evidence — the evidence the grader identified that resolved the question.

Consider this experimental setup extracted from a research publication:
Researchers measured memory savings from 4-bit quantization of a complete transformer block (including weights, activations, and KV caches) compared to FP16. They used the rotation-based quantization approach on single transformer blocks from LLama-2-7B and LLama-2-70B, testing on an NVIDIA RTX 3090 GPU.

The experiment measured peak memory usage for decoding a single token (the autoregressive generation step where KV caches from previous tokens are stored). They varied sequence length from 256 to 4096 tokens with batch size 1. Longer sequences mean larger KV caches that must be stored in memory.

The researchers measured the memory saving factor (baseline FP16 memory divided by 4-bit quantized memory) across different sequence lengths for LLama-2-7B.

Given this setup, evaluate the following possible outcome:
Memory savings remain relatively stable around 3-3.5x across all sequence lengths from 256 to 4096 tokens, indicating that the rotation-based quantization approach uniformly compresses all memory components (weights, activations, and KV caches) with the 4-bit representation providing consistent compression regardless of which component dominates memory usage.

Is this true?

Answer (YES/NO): NO